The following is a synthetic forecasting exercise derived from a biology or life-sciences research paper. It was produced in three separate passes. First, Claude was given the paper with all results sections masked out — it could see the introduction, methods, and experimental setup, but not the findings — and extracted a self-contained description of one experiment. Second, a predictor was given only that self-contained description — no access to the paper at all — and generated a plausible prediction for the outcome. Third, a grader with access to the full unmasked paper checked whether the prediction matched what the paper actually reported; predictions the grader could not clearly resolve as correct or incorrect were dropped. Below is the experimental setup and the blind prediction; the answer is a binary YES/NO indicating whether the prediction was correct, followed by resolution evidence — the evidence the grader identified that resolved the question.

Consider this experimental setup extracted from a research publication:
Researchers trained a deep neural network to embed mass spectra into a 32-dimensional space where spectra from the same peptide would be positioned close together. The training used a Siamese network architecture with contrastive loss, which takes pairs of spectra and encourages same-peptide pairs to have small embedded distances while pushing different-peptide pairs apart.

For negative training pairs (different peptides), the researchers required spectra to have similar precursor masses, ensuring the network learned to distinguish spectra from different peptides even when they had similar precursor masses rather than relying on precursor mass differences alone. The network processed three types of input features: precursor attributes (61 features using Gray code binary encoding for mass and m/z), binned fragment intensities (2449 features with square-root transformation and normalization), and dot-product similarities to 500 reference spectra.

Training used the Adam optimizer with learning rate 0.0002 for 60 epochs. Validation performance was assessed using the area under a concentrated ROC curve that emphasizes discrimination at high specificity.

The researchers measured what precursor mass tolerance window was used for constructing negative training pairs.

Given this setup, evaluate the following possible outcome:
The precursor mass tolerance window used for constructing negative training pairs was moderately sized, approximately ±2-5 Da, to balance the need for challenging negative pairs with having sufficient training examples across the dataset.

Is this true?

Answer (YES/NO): NO